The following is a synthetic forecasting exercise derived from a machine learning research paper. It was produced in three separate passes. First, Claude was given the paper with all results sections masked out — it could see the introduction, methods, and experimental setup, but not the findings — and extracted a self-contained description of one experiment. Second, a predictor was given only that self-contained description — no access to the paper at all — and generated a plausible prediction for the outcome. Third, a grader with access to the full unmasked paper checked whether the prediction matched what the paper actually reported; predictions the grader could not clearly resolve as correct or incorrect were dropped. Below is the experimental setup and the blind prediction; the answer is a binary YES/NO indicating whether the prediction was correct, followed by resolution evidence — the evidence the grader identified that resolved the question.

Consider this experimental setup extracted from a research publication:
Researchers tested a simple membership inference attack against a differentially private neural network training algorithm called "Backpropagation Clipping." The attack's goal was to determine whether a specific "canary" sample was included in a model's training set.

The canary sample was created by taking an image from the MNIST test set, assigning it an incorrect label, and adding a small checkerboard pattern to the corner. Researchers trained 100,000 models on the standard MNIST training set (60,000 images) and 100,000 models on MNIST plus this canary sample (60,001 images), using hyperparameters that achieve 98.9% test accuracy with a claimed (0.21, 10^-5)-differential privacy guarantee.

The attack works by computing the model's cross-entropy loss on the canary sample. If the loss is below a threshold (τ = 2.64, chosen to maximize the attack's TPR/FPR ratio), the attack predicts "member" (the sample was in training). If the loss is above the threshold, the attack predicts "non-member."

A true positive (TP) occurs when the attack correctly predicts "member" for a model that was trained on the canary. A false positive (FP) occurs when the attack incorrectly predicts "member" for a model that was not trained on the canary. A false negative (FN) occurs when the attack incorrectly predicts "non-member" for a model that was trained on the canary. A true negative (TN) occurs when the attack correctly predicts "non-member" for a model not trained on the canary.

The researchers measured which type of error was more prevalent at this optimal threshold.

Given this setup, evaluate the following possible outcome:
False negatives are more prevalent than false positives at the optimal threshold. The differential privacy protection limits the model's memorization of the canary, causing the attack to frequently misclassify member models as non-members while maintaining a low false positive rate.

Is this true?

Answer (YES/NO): YES